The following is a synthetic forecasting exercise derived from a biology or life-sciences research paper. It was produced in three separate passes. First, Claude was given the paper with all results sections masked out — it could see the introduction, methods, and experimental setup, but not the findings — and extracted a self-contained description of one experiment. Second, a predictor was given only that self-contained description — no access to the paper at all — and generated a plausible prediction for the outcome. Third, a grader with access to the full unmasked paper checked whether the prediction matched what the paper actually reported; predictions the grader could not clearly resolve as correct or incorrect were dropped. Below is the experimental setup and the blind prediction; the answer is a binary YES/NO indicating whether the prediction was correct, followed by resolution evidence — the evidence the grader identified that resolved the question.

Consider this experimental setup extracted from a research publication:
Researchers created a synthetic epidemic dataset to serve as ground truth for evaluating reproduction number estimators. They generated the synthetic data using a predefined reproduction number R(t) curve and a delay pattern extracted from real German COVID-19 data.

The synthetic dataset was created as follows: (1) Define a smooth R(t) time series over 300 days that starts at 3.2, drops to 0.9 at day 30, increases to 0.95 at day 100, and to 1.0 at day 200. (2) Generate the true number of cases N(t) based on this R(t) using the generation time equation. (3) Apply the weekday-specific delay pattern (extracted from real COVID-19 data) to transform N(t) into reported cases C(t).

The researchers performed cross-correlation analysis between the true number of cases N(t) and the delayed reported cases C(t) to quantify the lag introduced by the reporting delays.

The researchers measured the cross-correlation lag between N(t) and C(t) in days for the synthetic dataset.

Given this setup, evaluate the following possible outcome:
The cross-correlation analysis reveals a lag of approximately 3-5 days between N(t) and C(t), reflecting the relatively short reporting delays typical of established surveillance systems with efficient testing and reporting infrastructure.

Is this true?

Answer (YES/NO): NO